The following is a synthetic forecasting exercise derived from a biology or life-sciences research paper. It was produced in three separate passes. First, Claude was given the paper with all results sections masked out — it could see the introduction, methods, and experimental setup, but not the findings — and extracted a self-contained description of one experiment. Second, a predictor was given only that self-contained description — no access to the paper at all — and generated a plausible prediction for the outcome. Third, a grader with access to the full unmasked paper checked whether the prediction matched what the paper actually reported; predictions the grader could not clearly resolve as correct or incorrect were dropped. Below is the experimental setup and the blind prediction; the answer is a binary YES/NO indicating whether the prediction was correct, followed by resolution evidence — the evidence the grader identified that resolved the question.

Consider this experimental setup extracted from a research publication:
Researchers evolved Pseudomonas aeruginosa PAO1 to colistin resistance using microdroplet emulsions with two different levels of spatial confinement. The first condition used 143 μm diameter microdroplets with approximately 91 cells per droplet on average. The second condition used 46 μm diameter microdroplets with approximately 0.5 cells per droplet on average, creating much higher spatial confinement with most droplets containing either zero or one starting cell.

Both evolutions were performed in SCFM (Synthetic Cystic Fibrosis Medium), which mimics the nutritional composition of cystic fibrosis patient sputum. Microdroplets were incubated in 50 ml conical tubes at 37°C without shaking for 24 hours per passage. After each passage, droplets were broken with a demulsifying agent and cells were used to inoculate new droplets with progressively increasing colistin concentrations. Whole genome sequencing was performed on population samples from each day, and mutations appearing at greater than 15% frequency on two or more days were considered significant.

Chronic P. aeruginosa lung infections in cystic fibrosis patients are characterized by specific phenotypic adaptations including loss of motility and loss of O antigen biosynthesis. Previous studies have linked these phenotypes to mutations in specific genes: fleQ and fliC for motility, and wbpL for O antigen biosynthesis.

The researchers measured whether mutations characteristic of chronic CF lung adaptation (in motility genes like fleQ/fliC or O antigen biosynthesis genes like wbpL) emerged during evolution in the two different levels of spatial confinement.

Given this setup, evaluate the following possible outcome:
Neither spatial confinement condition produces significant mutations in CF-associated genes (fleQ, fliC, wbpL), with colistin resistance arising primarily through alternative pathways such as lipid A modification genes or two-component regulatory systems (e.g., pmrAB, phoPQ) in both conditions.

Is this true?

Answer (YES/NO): NO